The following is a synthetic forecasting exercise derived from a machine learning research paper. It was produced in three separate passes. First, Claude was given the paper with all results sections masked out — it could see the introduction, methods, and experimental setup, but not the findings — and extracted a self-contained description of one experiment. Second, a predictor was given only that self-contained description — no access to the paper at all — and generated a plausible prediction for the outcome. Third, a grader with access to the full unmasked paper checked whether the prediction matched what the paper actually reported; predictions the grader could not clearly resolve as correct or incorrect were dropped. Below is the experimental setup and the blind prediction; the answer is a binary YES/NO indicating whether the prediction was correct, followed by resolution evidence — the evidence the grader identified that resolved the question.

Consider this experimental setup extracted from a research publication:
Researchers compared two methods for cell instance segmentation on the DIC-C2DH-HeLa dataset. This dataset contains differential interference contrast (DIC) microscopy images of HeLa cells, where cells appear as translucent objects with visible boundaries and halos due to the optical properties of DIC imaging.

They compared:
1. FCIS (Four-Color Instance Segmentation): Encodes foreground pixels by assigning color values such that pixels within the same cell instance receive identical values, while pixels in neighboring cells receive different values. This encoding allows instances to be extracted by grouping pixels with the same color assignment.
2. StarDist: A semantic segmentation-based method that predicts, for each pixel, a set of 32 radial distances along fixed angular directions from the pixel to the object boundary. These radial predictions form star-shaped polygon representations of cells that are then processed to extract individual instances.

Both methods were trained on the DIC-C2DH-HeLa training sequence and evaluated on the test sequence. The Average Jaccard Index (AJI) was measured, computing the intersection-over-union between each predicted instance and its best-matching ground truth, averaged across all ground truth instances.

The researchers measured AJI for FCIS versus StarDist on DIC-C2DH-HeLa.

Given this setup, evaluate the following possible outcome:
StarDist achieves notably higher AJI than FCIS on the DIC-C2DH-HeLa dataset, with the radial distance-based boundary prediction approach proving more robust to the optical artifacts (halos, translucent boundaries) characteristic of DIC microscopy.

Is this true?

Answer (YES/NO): YES